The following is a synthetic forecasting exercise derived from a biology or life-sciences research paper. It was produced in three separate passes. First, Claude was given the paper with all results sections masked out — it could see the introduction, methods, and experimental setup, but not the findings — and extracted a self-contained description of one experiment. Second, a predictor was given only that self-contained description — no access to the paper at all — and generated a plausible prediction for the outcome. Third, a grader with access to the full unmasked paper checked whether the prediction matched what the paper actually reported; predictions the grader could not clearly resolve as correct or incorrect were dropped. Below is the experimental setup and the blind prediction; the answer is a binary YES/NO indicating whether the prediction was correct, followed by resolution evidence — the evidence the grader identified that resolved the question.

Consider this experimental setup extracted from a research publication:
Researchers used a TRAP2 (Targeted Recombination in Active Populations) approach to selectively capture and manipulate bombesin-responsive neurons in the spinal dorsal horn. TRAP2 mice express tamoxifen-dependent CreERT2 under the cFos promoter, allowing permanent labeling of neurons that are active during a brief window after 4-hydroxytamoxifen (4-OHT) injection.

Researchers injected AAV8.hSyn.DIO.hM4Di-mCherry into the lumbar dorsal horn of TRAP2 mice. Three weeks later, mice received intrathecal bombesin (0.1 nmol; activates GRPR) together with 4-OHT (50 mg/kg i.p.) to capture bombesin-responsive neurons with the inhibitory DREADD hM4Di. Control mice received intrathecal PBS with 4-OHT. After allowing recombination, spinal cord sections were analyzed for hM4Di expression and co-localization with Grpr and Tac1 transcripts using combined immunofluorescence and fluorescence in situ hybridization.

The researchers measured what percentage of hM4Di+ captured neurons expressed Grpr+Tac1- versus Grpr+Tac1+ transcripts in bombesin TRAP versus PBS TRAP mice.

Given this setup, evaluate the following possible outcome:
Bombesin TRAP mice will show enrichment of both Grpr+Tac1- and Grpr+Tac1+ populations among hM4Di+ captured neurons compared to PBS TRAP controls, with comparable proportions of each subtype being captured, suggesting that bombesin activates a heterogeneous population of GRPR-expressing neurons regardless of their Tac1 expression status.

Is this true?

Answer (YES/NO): NO